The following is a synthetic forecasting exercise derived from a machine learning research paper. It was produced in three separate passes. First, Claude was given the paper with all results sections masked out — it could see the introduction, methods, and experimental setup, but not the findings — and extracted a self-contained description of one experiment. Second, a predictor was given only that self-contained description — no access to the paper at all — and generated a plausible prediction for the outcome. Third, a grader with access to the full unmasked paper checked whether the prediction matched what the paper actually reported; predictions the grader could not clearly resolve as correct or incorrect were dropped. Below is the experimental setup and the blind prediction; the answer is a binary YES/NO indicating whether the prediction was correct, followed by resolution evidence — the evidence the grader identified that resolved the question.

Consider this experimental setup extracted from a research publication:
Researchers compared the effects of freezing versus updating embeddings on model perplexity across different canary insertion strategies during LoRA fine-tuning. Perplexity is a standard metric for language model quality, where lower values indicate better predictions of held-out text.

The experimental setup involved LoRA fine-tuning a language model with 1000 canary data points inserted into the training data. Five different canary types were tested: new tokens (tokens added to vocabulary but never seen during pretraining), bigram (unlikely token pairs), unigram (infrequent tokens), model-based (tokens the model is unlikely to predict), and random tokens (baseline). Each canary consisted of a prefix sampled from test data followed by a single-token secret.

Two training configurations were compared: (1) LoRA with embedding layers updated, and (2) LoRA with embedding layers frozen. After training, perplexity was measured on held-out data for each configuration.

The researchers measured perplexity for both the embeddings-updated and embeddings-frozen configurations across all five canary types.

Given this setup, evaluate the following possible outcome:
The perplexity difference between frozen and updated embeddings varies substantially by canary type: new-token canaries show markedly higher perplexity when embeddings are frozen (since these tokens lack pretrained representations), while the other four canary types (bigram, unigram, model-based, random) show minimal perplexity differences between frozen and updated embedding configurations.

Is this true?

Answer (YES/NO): NO